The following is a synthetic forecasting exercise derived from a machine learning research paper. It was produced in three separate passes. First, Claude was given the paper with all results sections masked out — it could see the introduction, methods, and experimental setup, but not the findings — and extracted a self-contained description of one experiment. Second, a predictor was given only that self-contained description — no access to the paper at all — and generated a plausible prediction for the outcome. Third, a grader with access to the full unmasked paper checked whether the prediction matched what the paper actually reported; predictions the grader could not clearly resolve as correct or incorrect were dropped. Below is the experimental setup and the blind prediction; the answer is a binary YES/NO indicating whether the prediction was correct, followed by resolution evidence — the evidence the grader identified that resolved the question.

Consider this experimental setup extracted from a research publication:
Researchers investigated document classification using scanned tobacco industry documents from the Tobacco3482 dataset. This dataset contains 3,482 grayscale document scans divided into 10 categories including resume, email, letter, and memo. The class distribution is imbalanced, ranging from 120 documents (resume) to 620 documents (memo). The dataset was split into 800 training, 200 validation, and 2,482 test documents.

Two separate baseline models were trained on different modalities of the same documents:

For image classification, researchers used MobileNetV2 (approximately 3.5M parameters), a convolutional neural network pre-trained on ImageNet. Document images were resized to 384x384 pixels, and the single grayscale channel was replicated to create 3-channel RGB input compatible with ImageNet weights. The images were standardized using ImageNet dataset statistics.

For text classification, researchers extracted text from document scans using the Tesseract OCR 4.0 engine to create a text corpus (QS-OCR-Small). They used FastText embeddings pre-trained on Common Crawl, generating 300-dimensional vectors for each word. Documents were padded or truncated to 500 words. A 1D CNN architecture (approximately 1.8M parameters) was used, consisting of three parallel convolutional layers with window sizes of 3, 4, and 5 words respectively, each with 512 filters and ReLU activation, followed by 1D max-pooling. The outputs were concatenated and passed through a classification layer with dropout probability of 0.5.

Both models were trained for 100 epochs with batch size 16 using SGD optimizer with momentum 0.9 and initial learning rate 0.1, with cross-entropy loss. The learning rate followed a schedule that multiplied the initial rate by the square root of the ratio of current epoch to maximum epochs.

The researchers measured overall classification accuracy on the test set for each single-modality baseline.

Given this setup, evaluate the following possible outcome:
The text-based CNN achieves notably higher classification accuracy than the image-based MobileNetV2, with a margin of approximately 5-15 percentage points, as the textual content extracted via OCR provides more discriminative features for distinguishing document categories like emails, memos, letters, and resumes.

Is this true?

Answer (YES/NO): NO